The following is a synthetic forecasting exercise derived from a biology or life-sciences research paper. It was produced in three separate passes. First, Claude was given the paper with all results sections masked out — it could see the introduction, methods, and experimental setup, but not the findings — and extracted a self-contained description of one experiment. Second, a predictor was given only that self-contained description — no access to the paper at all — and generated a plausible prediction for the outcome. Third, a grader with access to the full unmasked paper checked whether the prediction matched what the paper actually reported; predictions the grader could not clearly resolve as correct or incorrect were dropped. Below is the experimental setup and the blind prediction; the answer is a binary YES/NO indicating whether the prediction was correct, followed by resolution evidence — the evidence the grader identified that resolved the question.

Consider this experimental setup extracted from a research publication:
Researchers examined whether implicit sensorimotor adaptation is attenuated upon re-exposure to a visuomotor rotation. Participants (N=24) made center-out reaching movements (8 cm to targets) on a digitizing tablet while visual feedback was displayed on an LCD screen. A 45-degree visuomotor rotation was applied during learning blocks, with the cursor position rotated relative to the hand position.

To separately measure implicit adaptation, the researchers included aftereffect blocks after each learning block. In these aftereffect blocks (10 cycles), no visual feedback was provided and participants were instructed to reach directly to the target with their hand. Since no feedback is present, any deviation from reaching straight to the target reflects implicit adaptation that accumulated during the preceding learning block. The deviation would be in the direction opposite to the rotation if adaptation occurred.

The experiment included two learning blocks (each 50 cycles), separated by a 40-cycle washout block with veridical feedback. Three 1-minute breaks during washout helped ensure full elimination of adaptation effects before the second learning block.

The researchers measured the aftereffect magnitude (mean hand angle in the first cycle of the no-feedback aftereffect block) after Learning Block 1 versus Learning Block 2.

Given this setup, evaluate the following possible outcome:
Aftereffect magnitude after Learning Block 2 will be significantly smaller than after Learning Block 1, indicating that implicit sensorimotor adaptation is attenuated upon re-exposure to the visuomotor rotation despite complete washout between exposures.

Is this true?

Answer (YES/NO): YES